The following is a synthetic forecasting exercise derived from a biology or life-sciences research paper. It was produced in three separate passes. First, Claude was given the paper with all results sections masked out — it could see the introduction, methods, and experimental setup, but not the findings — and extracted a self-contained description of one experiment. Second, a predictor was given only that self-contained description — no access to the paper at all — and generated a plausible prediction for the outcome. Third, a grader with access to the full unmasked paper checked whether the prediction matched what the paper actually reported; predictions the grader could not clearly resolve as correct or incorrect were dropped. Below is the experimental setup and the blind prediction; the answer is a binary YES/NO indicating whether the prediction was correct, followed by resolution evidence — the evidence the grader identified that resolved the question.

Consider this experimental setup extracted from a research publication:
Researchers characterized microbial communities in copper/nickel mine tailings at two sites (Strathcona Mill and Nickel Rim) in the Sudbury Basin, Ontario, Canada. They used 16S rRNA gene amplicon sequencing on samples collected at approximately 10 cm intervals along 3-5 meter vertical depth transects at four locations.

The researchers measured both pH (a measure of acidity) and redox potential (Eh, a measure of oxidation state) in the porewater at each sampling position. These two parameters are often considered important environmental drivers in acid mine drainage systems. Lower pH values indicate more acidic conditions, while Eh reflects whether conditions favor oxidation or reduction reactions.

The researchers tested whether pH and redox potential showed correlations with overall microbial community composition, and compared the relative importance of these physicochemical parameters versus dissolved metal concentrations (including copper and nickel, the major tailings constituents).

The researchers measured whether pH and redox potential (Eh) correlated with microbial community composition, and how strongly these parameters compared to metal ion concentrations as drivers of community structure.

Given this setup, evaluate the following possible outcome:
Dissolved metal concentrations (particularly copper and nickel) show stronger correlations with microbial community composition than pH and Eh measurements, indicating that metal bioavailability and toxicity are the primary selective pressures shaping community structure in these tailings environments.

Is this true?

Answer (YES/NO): NO